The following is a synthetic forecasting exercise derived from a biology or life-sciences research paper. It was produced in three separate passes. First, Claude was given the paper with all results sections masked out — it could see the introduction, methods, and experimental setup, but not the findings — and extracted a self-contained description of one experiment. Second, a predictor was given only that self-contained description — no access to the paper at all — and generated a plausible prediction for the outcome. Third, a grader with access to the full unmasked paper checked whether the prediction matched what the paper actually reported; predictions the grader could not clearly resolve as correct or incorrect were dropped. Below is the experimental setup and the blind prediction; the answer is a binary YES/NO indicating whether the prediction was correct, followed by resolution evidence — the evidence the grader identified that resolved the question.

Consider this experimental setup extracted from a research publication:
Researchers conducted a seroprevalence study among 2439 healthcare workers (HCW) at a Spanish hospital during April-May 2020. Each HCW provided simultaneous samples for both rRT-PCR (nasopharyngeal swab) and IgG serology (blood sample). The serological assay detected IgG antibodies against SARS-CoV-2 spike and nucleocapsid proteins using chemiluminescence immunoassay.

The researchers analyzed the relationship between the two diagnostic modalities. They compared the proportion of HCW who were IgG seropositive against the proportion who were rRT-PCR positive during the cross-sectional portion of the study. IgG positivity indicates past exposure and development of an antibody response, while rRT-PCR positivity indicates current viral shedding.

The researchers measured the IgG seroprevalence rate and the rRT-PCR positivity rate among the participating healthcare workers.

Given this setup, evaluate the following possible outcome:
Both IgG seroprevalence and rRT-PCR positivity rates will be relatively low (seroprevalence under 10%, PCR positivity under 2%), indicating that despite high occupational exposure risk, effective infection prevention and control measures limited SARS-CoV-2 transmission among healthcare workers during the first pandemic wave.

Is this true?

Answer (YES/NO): NO